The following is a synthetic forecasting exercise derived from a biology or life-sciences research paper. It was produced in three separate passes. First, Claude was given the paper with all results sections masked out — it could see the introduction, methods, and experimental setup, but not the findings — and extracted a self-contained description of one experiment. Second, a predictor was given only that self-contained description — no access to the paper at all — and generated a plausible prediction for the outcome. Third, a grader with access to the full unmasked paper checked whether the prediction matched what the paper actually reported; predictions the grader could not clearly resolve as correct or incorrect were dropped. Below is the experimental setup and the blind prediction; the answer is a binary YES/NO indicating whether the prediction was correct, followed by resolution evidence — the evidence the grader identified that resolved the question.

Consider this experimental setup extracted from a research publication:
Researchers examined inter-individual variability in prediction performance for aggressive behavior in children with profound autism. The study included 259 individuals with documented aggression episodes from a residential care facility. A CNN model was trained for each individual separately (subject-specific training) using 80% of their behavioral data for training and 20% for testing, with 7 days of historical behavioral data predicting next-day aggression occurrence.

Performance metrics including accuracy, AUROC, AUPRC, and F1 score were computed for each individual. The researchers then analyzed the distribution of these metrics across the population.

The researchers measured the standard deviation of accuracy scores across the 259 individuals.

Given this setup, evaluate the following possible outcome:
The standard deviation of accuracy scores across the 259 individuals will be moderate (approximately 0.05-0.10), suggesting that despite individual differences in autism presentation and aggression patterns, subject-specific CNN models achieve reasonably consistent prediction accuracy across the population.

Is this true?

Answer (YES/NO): NO